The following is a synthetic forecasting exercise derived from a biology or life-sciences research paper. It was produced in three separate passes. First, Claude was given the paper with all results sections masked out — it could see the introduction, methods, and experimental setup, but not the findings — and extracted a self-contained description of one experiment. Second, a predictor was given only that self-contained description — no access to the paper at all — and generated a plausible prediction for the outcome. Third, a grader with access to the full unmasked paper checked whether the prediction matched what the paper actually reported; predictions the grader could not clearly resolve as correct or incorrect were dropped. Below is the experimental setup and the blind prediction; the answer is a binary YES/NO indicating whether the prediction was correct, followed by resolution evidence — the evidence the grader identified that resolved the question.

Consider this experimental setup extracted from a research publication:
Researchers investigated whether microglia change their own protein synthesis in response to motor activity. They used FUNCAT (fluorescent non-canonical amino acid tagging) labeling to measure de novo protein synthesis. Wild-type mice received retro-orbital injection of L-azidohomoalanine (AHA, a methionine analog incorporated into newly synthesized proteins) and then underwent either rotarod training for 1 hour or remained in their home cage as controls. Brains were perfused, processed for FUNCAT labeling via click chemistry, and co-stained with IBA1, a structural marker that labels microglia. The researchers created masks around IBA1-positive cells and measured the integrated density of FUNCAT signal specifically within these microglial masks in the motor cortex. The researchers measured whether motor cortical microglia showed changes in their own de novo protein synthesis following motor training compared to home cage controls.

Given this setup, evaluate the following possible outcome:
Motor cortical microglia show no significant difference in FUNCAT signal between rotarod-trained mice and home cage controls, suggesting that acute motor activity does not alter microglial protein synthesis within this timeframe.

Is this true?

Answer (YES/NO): NO